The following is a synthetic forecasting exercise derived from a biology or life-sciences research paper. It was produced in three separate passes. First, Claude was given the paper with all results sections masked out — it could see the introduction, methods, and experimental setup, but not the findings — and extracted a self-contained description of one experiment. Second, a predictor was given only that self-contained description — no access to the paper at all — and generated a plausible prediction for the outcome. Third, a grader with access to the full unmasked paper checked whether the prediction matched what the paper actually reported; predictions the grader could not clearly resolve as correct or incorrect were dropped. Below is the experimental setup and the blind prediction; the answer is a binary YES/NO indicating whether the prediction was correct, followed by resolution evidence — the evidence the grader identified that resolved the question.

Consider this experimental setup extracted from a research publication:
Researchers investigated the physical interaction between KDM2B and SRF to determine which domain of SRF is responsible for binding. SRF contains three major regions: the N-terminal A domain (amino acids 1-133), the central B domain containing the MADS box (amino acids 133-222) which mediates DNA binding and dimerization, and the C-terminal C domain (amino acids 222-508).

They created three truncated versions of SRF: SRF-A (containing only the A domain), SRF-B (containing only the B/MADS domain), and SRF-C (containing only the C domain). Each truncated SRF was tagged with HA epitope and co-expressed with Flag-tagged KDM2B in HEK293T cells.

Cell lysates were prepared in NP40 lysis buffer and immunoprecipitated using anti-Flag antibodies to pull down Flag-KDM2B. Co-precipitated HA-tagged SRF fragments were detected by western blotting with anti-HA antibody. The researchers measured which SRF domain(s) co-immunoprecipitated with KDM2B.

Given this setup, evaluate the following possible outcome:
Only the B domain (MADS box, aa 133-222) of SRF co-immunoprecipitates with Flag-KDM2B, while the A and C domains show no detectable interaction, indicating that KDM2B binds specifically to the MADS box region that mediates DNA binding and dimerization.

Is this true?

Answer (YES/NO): YES